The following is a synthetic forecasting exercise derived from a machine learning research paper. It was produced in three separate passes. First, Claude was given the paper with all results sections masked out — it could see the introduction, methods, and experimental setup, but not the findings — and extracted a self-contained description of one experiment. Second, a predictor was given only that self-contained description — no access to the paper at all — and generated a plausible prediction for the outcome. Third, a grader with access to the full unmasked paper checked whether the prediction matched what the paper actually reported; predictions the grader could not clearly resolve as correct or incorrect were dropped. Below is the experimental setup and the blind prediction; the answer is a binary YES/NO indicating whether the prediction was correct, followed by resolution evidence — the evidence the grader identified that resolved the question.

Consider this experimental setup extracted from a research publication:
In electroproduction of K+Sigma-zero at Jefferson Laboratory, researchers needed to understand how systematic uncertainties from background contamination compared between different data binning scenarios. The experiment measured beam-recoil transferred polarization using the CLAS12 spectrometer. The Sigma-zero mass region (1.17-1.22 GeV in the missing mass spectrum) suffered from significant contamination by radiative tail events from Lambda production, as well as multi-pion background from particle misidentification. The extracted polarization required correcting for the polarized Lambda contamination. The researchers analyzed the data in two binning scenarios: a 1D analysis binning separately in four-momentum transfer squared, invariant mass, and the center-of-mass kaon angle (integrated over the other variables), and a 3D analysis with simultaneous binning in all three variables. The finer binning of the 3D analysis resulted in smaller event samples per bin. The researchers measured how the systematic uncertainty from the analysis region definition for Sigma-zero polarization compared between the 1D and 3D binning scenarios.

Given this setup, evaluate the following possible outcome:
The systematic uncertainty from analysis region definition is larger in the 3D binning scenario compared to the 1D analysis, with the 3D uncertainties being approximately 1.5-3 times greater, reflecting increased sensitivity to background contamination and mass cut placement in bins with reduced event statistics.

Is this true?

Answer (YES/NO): YES